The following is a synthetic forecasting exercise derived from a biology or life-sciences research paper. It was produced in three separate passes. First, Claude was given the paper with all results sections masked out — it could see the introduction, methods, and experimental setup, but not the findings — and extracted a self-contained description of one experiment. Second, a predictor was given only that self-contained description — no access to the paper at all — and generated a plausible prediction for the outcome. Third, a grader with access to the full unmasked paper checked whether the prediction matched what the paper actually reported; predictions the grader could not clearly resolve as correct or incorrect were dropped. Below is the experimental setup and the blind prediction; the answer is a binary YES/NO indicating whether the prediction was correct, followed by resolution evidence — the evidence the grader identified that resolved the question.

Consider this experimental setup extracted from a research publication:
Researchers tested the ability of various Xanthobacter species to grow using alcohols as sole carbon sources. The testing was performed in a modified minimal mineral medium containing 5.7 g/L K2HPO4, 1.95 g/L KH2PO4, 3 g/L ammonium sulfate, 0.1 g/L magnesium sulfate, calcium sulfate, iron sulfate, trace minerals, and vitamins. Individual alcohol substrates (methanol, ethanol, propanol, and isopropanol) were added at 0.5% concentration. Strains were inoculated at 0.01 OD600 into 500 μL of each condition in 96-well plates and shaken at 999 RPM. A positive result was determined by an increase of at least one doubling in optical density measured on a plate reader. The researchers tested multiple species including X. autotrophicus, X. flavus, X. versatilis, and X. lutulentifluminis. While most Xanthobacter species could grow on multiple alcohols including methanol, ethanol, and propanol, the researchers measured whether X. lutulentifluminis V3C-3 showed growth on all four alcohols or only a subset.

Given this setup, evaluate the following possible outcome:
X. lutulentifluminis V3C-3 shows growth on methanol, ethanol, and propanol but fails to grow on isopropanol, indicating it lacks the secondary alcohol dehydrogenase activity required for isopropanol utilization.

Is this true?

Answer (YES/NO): NO